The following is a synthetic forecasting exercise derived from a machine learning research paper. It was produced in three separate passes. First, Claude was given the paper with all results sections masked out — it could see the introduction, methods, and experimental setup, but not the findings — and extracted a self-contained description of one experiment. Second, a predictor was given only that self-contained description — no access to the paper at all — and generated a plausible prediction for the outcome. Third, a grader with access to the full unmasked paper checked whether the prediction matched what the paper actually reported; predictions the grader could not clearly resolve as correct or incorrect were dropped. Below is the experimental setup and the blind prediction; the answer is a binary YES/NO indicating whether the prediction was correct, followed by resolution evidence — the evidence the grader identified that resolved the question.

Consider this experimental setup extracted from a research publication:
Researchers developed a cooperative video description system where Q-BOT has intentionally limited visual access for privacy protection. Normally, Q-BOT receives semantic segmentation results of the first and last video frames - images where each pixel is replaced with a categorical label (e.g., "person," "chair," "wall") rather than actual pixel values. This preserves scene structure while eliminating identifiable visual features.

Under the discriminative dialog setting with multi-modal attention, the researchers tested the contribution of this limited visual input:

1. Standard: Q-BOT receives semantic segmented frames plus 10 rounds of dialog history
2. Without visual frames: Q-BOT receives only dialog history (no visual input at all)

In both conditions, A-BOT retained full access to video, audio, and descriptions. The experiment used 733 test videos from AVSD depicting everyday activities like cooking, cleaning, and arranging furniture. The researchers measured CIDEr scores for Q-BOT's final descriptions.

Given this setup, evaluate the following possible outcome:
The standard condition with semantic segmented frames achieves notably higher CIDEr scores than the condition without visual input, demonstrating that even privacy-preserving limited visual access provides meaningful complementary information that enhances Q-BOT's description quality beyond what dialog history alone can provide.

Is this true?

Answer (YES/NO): YES